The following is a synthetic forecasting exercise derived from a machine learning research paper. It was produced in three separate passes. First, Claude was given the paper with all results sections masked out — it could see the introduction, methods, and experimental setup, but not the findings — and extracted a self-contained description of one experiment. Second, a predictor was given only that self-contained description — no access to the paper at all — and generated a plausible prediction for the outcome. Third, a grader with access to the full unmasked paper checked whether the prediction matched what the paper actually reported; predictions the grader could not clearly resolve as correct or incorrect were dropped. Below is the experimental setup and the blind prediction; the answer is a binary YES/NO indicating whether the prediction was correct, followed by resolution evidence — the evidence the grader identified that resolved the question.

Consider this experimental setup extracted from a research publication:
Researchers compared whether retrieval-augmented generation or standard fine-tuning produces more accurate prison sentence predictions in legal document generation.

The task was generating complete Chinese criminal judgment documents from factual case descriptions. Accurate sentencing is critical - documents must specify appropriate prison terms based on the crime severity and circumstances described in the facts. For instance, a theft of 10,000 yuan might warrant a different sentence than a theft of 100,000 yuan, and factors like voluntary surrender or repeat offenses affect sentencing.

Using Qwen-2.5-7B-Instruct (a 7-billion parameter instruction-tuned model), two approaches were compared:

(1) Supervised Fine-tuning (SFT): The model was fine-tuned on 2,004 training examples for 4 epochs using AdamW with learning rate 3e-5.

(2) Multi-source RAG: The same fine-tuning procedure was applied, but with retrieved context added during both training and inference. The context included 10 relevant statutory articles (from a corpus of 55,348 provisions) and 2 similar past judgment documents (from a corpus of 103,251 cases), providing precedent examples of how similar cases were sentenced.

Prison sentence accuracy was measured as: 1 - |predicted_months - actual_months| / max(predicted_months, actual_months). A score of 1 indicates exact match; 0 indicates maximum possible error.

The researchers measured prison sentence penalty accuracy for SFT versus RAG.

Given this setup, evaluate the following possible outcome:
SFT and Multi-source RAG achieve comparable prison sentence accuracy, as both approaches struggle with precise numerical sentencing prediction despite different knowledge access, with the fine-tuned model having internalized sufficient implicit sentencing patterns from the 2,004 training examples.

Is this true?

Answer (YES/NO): NO